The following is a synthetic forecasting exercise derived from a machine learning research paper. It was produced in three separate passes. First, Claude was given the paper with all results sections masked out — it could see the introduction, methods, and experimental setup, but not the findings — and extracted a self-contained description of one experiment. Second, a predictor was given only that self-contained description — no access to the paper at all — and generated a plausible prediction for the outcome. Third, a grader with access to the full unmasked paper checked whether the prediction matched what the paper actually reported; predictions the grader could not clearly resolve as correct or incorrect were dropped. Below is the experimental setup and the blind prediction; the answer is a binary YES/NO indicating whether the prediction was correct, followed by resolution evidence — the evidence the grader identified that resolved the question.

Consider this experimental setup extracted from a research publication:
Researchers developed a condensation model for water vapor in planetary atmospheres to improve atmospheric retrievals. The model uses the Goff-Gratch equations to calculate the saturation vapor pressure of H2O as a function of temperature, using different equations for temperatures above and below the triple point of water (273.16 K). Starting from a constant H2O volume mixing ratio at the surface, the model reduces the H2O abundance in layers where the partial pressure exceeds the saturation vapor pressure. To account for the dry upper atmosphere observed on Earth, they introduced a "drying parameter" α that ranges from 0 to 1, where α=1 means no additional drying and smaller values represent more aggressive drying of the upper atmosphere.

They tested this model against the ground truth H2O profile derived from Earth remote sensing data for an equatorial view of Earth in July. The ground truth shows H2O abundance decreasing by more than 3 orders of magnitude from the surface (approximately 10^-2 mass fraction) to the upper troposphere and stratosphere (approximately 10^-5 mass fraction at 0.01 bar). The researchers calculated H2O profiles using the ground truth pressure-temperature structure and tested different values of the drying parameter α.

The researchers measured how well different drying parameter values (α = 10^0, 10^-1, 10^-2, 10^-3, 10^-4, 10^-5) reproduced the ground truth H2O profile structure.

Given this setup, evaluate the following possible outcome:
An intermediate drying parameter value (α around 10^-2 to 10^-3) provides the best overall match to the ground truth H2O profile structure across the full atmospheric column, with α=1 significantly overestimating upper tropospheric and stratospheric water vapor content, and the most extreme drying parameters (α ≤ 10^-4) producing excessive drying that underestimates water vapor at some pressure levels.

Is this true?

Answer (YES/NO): NO